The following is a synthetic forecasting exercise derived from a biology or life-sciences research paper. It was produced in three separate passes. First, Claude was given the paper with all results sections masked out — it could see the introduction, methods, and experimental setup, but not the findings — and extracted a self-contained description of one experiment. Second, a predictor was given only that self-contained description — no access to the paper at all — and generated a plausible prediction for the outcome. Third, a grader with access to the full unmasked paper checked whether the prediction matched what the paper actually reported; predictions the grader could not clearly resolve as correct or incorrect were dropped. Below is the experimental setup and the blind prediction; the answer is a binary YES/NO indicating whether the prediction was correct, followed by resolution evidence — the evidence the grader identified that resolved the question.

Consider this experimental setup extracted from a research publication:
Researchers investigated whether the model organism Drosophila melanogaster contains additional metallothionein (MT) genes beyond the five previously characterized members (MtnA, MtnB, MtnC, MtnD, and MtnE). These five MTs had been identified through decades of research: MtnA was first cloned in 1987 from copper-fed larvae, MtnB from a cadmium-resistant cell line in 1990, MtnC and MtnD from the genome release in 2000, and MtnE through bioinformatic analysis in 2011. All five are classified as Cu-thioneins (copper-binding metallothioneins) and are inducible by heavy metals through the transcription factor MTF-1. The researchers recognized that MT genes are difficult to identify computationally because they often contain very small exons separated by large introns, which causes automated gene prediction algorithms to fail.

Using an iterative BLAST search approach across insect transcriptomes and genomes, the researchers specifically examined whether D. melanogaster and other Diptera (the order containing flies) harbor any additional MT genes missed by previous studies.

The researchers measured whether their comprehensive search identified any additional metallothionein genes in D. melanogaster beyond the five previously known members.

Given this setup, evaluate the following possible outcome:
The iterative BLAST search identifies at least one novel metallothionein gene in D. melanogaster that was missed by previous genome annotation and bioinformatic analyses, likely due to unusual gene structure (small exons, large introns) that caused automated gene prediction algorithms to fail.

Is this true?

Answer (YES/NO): YES